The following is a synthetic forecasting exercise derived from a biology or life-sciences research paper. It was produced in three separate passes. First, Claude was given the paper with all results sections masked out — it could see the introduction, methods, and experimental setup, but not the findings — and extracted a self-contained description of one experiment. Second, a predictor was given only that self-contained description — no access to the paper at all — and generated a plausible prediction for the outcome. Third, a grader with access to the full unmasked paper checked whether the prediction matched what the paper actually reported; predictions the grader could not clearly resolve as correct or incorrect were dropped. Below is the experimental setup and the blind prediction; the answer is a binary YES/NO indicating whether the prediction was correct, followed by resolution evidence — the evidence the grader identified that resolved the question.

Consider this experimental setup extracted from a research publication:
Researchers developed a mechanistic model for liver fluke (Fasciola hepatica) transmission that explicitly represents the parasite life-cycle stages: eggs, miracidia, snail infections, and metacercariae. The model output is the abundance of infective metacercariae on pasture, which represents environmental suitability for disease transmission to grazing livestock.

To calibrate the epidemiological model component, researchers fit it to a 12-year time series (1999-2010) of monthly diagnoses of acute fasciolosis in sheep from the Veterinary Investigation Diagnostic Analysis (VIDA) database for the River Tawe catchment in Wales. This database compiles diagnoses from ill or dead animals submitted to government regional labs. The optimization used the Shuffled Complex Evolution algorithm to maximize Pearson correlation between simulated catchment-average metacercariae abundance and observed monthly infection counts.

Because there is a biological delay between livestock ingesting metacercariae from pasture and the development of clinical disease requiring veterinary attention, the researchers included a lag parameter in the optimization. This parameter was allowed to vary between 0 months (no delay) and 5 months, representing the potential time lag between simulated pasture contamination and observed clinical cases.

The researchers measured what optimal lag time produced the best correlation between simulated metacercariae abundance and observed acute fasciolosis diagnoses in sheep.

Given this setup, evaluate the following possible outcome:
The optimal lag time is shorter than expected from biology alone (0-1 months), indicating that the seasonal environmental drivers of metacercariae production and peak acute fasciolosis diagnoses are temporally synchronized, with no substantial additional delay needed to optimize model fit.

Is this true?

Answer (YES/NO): NO